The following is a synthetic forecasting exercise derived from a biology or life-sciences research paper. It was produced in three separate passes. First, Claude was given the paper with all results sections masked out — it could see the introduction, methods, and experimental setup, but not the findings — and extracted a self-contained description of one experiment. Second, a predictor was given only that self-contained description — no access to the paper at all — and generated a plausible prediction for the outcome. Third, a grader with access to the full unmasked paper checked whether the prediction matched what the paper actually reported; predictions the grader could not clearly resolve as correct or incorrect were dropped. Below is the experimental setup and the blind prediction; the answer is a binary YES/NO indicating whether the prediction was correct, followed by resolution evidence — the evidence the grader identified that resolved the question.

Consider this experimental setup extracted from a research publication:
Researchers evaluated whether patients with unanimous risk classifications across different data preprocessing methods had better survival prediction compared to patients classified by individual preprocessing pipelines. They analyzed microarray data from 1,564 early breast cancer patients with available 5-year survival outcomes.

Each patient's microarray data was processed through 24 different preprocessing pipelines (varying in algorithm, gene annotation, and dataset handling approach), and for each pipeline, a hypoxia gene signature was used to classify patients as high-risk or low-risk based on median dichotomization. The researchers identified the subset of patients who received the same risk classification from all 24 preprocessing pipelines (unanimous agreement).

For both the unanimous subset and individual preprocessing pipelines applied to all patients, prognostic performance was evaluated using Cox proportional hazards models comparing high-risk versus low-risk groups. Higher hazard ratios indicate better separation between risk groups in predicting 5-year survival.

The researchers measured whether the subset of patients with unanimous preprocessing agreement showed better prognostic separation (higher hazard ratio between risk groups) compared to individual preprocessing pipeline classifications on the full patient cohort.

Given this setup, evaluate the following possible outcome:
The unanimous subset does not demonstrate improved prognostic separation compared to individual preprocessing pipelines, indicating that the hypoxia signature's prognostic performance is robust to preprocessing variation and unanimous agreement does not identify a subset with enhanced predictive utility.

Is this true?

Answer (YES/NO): NO